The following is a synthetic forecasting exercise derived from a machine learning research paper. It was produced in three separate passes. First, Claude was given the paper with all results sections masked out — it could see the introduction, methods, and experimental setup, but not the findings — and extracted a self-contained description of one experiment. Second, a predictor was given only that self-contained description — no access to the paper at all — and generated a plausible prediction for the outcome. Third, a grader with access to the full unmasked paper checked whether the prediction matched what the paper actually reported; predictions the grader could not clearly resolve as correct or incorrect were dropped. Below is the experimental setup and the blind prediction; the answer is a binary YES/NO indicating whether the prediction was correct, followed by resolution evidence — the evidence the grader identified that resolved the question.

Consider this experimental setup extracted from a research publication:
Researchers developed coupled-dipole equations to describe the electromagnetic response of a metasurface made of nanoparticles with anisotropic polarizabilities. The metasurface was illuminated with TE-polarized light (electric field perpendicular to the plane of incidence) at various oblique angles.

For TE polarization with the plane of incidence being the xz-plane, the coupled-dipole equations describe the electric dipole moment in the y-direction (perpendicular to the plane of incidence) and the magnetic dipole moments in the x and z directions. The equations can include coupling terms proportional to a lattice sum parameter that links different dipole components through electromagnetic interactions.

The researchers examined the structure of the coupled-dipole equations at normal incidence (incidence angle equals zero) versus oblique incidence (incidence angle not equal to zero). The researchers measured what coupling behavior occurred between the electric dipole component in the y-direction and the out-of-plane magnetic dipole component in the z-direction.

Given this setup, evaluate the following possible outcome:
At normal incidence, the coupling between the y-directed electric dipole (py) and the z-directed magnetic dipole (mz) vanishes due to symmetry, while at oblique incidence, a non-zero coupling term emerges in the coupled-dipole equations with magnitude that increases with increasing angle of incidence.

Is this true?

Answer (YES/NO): YES